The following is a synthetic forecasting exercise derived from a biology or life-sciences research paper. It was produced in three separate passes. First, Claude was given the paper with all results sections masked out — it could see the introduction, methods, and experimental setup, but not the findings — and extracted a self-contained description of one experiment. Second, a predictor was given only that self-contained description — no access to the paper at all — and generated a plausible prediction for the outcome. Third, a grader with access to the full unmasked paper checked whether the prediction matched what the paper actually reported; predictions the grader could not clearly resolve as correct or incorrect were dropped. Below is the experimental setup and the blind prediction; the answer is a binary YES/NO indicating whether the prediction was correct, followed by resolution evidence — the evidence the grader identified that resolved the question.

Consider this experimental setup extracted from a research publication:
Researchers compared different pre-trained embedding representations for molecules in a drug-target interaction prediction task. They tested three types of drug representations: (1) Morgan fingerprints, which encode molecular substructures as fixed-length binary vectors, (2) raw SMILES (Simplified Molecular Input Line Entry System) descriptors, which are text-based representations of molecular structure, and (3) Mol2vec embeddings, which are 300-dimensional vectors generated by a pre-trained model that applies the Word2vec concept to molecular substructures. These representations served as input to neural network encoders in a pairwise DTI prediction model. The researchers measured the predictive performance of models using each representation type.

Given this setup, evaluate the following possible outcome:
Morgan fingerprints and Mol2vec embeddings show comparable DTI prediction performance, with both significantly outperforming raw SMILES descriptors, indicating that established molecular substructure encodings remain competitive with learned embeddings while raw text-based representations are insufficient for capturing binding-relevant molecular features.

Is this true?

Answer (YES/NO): NO